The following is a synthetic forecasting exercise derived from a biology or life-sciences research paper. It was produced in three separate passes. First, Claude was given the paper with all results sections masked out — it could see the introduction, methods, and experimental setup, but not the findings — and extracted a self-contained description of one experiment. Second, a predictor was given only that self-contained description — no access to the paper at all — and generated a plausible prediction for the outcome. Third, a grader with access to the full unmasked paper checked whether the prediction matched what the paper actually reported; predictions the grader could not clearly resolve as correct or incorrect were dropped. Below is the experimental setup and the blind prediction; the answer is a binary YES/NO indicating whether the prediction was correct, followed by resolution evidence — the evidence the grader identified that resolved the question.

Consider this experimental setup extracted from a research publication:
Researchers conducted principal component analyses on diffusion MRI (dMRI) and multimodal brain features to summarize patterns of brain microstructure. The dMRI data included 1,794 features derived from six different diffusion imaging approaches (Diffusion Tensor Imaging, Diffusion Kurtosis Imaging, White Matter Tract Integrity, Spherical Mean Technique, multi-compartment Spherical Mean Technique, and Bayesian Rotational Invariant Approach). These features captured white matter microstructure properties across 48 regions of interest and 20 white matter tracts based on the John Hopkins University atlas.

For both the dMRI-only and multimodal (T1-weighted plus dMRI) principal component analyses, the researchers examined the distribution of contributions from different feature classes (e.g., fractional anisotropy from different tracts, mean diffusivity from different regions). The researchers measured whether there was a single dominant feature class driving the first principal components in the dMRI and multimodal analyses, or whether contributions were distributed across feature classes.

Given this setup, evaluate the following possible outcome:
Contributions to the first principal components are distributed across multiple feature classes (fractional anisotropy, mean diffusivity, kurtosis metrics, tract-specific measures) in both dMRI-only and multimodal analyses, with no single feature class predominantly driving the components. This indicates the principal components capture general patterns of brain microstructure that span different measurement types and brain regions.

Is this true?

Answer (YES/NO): YES